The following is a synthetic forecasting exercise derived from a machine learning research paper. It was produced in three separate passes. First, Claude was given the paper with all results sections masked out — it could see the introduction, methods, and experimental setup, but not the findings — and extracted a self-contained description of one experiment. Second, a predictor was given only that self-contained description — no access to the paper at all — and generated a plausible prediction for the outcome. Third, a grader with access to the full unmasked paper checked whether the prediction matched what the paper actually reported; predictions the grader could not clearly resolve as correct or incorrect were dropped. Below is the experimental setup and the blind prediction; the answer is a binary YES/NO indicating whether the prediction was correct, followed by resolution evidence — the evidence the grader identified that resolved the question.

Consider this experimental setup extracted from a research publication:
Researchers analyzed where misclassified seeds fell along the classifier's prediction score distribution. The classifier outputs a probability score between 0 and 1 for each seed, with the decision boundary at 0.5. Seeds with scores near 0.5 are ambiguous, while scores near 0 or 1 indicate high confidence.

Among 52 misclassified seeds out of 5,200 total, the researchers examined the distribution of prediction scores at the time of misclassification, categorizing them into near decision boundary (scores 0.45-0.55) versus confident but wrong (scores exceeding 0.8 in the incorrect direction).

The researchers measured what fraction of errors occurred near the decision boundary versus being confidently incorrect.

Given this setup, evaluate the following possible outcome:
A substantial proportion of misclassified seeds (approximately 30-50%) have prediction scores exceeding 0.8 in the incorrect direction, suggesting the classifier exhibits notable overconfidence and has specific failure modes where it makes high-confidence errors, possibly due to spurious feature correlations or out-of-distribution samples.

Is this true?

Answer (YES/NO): YES